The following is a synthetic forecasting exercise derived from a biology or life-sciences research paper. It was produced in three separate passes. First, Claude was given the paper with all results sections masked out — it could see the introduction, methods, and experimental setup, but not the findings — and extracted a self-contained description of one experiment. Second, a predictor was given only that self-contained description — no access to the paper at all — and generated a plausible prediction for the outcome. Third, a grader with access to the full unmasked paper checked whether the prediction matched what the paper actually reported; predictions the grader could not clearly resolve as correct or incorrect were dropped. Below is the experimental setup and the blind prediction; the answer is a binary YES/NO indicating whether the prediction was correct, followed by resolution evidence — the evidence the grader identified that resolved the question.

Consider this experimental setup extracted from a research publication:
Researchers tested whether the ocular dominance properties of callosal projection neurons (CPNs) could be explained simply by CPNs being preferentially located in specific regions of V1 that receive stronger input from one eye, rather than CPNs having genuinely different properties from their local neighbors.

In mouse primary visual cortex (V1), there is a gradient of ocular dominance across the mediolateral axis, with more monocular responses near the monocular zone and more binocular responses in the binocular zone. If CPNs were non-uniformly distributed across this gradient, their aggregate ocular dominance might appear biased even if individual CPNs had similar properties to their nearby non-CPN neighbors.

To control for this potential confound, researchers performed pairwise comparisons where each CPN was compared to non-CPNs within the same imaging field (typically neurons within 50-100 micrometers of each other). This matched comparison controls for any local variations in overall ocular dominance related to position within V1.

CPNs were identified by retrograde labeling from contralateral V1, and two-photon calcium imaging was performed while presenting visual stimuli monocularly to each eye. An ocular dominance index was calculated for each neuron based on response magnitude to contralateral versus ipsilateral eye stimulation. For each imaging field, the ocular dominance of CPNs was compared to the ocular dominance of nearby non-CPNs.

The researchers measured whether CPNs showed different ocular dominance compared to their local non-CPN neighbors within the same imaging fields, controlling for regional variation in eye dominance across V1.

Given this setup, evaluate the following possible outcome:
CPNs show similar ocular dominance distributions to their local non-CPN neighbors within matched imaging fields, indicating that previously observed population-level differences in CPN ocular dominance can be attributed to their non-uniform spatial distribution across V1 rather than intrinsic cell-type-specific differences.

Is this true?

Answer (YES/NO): NO